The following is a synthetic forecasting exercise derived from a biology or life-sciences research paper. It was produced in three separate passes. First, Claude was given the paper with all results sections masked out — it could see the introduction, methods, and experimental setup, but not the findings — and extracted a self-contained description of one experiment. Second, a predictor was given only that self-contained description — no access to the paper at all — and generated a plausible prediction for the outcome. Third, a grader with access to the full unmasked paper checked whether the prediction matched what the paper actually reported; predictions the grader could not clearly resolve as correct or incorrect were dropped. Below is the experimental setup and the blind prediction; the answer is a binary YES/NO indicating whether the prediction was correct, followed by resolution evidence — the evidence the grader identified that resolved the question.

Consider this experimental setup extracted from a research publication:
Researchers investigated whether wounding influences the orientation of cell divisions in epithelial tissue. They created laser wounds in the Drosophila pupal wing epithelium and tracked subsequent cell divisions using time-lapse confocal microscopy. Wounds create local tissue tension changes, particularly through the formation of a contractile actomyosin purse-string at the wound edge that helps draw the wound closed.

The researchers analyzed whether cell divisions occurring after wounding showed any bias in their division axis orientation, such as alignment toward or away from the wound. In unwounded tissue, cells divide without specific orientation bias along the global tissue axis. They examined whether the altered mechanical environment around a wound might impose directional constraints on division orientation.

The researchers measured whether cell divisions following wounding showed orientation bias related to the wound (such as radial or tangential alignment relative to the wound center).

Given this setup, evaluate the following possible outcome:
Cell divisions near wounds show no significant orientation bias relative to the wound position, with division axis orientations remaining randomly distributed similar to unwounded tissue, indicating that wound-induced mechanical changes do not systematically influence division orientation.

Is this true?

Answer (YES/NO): YES